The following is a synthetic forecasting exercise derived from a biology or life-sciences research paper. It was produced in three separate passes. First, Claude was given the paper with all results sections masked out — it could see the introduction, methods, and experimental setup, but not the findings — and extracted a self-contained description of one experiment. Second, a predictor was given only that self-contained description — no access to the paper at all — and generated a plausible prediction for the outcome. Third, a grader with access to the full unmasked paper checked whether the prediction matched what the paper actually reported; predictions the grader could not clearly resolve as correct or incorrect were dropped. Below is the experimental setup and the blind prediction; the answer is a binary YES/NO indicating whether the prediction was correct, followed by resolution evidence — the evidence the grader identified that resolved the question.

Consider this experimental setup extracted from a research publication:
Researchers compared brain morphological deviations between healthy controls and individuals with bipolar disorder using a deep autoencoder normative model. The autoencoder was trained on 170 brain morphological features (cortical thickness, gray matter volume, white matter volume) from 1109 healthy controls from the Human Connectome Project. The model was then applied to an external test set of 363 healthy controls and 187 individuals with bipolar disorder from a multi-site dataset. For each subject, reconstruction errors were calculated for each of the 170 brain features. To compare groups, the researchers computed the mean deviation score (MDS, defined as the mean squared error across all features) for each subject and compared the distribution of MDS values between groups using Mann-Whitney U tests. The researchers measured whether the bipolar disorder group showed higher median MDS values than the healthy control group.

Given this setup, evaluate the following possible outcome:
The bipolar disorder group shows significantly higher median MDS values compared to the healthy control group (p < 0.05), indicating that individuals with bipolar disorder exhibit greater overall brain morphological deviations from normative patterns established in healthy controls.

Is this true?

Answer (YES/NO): YES